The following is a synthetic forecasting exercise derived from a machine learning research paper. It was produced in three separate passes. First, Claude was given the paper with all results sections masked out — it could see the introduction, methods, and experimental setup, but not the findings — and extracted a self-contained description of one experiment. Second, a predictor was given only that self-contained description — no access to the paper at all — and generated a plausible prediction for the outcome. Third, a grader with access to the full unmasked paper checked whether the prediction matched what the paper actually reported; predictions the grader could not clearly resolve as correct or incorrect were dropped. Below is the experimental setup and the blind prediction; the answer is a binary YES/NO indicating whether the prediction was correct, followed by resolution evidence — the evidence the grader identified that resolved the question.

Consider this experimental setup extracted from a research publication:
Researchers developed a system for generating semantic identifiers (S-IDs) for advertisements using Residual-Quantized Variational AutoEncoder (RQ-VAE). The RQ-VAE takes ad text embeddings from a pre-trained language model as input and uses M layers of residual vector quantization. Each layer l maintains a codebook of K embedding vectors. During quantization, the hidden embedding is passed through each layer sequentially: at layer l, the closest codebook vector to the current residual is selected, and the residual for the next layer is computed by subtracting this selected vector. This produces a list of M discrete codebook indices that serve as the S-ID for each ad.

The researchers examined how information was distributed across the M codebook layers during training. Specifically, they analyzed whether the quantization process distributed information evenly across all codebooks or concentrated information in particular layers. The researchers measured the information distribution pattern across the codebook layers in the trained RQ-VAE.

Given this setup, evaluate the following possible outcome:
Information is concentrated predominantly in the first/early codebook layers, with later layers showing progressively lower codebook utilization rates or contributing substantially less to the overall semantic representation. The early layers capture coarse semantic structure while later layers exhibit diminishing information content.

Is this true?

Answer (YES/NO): YES